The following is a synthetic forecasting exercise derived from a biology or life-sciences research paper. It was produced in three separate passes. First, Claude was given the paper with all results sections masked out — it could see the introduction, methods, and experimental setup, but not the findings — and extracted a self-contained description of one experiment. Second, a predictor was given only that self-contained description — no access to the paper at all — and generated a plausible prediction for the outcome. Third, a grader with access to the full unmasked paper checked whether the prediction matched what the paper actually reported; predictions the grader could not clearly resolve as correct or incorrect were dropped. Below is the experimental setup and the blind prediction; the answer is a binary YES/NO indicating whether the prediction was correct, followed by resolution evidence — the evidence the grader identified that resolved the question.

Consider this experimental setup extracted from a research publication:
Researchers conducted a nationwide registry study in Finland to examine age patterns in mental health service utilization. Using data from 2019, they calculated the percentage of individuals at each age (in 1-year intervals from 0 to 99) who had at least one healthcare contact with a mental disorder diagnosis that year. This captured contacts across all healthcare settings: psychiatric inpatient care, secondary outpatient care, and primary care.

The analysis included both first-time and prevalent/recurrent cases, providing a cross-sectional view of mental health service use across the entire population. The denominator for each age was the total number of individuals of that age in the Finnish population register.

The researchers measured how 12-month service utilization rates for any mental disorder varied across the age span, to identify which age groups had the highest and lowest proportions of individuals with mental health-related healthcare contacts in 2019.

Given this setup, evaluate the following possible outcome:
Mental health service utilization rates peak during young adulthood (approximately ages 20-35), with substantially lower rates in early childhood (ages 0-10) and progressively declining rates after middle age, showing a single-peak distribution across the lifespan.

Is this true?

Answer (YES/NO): NO